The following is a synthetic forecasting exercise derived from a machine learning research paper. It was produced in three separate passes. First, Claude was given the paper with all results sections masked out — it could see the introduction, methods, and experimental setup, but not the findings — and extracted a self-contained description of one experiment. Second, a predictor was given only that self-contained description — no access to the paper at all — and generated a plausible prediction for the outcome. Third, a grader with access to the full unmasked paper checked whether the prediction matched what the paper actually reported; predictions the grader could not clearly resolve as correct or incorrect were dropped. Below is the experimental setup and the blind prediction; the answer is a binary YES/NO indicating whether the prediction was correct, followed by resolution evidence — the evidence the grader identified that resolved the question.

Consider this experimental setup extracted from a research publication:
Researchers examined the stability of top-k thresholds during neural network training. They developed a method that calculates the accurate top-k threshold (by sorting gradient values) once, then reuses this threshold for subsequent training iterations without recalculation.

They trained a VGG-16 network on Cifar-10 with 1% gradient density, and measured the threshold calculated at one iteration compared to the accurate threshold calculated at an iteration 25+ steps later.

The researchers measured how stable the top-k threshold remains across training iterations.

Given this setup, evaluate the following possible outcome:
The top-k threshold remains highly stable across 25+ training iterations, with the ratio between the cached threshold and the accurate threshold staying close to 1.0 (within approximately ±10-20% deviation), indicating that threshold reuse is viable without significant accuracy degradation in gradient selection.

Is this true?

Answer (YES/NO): YES